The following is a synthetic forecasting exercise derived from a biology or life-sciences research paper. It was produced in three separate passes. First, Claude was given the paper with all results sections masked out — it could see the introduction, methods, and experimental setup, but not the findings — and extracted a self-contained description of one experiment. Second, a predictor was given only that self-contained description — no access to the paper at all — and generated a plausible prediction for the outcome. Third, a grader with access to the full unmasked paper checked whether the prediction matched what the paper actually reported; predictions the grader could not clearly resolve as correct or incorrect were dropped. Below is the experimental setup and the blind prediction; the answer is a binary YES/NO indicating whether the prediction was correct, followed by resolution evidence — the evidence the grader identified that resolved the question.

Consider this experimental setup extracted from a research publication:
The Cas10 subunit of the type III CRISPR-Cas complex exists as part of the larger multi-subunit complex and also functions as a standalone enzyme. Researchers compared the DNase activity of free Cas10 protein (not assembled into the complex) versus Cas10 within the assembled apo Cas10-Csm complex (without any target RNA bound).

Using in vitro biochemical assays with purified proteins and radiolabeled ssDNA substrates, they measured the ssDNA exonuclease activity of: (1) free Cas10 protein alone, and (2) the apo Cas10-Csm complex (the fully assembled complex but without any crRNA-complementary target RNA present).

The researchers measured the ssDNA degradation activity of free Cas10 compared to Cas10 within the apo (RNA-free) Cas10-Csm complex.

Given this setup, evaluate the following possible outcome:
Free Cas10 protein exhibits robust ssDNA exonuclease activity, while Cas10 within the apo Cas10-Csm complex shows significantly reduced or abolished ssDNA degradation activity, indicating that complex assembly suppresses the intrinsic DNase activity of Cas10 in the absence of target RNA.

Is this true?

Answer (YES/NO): YES